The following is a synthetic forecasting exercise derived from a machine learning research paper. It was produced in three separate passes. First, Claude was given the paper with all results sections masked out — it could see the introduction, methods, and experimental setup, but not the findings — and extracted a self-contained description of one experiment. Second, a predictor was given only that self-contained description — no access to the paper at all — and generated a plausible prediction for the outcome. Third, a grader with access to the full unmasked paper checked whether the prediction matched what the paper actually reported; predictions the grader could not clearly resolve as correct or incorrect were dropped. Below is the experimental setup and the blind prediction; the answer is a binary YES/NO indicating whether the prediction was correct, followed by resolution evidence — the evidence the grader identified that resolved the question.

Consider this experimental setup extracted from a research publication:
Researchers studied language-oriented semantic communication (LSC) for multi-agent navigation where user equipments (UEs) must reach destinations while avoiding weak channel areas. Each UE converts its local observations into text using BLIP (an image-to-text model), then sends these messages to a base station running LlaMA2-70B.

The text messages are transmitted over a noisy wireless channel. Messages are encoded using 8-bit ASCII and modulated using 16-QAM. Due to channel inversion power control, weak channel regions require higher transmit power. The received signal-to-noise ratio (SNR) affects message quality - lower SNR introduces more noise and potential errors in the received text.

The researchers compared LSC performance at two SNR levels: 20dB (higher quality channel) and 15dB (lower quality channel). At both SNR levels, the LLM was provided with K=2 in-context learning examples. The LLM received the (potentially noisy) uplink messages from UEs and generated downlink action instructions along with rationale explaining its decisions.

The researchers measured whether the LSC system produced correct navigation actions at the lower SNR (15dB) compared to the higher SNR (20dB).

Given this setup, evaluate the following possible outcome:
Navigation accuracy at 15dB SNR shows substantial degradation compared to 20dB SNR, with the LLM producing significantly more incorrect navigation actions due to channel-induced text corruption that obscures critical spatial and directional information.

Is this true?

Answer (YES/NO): YES